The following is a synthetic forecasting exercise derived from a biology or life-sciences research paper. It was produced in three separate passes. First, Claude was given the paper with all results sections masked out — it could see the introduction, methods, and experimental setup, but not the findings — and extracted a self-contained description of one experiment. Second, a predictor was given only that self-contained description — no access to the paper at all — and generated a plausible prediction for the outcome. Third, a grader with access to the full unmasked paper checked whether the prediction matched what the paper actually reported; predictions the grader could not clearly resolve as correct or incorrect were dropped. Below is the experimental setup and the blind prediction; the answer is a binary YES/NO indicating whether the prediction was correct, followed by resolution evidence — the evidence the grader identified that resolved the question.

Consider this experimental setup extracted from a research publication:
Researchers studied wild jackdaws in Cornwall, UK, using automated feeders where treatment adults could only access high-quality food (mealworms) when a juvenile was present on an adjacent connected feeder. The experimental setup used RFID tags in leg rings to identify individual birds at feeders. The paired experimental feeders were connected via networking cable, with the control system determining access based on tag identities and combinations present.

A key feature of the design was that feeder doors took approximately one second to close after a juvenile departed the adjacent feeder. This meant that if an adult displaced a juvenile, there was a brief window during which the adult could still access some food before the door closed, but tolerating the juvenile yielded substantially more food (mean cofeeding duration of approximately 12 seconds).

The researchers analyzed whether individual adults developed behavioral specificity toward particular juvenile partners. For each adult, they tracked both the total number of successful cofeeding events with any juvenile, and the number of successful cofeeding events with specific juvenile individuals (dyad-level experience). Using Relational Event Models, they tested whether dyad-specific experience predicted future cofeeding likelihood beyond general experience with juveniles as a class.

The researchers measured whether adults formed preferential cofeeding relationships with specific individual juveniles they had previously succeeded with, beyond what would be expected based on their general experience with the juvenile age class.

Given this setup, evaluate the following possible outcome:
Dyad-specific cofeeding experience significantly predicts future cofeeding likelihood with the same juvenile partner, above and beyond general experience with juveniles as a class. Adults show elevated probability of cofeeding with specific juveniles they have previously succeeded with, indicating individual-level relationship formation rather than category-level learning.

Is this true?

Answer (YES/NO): NO